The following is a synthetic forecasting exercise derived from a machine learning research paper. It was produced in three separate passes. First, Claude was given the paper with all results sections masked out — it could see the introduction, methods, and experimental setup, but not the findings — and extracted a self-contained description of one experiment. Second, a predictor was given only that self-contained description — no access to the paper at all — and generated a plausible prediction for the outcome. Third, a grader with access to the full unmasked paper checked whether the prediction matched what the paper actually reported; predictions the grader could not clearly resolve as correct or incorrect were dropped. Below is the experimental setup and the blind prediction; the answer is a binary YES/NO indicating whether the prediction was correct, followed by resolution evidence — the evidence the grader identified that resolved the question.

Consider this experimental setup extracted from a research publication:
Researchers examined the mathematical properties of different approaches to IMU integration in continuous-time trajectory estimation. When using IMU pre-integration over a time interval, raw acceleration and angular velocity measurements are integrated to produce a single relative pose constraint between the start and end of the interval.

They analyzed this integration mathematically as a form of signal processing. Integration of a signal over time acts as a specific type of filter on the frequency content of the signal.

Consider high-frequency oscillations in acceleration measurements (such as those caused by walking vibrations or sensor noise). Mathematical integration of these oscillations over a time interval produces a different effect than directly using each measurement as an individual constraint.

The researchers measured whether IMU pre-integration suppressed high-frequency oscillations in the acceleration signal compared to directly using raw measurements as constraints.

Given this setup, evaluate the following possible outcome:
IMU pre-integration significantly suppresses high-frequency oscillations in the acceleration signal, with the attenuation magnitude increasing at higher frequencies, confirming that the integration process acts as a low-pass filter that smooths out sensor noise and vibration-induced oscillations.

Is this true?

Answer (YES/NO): YES